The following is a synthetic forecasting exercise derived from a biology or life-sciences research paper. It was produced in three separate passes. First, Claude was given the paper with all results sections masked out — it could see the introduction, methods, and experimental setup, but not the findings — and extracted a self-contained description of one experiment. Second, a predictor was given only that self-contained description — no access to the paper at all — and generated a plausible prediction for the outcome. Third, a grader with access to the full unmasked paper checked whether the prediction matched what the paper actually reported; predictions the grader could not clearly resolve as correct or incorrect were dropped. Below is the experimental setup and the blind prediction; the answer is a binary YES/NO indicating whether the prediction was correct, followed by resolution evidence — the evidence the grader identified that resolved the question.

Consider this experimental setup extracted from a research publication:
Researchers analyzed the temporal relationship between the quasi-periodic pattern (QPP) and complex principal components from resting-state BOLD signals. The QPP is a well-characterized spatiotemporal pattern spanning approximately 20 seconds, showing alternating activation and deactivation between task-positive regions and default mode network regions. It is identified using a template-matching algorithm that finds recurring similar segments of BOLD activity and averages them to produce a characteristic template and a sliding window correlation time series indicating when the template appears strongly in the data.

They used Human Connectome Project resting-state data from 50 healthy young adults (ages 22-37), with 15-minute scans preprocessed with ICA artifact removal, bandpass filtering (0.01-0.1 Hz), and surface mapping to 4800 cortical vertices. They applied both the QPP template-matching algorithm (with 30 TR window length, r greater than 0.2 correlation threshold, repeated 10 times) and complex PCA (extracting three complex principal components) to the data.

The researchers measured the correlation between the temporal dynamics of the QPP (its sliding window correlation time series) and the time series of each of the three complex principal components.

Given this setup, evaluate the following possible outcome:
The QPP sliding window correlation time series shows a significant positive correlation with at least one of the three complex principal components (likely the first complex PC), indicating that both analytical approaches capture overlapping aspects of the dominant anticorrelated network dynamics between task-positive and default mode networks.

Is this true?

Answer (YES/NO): YES